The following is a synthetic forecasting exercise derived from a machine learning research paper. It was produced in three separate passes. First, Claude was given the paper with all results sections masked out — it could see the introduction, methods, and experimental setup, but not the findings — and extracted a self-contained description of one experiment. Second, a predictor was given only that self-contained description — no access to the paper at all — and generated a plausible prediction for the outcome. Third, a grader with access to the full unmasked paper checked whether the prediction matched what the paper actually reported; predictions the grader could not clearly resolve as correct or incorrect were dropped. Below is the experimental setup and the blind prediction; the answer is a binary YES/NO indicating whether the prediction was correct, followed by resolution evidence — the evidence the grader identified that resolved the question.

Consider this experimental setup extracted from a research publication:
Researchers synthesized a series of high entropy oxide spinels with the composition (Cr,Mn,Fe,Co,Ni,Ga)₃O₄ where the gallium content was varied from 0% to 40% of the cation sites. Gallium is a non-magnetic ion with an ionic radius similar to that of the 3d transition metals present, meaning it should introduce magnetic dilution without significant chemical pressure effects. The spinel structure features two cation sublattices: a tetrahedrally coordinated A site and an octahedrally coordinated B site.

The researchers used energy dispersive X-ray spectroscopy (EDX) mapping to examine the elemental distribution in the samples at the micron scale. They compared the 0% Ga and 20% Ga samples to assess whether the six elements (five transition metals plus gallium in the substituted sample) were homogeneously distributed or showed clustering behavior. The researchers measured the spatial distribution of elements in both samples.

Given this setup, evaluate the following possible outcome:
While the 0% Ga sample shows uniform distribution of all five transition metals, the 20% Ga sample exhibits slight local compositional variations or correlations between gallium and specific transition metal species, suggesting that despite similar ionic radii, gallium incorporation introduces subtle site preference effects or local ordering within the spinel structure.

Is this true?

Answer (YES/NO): YES